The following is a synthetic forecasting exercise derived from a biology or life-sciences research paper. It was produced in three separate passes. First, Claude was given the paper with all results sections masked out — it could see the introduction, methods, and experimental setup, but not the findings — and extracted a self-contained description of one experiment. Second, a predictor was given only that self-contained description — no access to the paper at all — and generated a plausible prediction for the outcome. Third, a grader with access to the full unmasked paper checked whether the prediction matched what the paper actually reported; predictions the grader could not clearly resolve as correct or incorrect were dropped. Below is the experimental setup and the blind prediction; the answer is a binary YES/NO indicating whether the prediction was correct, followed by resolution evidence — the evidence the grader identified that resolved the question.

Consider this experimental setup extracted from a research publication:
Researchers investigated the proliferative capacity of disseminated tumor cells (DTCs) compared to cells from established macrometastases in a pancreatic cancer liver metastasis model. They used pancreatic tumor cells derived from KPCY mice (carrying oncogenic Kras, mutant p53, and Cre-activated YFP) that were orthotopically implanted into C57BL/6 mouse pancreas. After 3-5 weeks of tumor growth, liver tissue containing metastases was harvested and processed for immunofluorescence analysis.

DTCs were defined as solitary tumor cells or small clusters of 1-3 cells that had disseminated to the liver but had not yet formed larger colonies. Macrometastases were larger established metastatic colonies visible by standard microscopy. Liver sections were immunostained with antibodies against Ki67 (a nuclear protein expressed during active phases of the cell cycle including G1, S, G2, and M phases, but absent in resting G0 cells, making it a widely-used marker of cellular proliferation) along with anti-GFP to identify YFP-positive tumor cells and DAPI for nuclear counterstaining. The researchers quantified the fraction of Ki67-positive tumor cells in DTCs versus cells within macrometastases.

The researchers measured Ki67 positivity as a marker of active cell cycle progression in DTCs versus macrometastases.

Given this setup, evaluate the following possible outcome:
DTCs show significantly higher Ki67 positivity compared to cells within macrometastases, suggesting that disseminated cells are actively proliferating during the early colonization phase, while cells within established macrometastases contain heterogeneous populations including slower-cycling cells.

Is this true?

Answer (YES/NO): NO